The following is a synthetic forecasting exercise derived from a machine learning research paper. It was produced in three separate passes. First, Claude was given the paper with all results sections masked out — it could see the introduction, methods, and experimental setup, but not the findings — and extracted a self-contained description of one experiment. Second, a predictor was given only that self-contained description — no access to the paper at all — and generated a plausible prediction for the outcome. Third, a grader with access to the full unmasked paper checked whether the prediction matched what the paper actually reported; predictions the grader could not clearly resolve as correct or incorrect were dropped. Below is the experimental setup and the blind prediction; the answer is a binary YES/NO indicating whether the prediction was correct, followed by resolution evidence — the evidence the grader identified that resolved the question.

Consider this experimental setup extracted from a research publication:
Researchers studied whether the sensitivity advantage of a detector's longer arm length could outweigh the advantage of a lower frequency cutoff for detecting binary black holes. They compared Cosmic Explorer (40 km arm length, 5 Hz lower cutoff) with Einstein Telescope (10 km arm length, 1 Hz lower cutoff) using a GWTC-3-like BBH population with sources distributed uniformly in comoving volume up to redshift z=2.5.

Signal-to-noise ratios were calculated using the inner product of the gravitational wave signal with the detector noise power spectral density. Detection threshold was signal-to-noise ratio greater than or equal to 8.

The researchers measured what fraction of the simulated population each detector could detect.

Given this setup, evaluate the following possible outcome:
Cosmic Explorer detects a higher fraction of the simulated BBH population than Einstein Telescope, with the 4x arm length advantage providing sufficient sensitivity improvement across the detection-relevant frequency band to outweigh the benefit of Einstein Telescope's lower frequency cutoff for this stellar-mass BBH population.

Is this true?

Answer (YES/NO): YES